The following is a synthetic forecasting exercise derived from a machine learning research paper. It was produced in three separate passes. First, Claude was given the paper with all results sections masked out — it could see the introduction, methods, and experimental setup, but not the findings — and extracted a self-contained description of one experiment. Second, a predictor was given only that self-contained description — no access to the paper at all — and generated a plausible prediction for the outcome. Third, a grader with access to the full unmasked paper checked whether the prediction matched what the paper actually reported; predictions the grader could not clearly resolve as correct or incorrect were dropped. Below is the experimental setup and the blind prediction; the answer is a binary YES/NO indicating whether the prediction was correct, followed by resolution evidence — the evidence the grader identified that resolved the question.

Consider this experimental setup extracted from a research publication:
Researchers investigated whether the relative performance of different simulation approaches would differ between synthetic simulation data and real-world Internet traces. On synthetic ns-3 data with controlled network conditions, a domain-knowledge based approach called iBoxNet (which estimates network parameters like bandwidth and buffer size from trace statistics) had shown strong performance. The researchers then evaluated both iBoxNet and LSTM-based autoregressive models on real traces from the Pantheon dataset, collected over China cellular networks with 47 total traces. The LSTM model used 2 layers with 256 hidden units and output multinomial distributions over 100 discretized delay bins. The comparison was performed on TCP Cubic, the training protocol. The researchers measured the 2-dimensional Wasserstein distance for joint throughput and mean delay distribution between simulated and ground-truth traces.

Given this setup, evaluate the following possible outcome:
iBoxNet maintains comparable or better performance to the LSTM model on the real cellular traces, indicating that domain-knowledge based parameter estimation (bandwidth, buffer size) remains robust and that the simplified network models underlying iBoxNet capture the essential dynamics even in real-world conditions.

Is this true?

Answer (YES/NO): YES